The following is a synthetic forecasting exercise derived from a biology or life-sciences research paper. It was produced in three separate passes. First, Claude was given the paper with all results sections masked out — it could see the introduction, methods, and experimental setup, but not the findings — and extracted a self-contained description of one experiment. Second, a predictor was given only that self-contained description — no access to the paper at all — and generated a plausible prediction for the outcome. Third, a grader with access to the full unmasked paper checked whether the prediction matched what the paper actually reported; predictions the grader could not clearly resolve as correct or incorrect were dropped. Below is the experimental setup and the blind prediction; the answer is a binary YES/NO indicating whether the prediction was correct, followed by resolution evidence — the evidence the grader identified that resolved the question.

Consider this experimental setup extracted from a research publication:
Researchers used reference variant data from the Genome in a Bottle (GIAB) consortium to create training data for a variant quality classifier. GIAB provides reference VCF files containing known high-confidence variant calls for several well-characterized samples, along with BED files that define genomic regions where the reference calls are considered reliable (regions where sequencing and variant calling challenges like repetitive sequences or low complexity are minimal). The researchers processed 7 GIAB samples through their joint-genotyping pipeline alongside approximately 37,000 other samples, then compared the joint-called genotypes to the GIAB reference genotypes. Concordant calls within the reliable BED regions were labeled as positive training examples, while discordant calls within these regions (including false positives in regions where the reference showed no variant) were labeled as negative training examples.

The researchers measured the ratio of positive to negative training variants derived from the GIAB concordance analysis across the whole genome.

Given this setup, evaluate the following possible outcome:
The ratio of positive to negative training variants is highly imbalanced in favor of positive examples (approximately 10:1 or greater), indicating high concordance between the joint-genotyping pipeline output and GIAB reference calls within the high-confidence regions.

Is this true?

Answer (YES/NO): YES